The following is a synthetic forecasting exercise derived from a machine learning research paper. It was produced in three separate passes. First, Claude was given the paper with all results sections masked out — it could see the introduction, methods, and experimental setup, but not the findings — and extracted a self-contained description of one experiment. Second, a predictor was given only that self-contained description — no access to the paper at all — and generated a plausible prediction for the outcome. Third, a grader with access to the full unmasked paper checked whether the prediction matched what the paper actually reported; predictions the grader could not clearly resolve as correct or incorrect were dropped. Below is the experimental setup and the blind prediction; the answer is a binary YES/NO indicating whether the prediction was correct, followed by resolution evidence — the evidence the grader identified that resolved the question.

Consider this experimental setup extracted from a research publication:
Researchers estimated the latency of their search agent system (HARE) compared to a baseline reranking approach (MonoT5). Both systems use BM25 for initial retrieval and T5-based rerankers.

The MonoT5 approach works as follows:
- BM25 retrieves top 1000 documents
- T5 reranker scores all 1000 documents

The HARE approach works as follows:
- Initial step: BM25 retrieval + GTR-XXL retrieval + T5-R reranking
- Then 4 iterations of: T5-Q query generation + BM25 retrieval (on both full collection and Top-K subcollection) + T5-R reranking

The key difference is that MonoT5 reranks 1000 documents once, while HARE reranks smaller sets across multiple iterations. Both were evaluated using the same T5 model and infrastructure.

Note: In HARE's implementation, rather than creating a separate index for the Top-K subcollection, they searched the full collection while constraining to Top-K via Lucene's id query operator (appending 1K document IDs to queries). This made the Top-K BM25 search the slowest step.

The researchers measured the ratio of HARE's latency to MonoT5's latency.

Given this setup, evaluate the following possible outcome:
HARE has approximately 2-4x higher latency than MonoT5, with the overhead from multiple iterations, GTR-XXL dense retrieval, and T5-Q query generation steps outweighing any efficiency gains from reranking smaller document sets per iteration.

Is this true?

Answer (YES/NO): NO